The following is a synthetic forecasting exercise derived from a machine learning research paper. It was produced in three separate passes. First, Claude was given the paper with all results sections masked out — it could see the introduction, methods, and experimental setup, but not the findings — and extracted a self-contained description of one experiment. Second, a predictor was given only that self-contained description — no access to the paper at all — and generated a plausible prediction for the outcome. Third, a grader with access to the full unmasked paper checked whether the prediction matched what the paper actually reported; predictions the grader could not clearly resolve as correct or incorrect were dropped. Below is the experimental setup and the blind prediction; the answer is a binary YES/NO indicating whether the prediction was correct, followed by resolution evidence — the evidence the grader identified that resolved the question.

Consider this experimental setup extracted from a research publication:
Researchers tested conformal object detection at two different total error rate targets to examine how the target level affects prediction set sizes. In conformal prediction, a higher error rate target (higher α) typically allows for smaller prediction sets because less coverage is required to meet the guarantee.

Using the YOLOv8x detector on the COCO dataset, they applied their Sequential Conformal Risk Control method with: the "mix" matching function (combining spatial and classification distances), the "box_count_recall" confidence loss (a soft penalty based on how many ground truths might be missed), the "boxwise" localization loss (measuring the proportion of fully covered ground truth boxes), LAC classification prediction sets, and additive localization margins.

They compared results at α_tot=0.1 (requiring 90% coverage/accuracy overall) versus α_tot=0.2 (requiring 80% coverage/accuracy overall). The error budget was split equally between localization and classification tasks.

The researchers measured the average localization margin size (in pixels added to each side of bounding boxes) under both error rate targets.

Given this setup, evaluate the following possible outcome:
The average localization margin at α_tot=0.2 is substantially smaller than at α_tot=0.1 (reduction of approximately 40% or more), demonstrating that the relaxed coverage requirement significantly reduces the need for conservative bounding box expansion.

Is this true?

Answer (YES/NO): NO